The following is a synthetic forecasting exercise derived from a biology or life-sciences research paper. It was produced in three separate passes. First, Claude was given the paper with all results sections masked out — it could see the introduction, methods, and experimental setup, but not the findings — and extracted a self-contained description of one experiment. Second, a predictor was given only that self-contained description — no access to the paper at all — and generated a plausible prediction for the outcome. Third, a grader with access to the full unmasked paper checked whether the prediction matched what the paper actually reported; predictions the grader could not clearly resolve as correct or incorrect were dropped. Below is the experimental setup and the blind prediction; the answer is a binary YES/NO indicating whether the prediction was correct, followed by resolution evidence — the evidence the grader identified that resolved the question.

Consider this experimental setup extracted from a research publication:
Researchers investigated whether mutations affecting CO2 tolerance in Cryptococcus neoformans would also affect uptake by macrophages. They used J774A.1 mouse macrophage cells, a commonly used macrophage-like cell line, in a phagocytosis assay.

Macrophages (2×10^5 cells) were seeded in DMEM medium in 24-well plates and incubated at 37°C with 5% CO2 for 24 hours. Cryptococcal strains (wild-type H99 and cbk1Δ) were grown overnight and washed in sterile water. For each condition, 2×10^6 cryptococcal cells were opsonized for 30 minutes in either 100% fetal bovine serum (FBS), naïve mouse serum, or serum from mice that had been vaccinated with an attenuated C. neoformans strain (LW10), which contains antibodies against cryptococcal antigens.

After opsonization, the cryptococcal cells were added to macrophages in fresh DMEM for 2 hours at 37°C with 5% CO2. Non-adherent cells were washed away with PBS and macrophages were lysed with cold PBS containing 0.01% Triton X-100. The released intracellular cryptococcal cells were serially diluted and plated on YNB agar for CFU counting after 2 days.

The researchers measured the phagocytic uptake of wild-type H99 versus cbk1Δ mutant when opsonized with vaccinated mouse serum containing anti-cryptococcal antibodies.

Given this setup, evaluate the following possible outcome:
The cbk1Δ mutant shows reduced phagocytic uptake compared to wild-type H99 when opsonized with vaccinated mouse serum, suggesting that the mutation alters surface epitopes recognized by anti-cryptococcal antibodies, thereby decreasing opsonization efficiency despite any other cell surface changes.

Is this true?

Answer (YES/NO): NO